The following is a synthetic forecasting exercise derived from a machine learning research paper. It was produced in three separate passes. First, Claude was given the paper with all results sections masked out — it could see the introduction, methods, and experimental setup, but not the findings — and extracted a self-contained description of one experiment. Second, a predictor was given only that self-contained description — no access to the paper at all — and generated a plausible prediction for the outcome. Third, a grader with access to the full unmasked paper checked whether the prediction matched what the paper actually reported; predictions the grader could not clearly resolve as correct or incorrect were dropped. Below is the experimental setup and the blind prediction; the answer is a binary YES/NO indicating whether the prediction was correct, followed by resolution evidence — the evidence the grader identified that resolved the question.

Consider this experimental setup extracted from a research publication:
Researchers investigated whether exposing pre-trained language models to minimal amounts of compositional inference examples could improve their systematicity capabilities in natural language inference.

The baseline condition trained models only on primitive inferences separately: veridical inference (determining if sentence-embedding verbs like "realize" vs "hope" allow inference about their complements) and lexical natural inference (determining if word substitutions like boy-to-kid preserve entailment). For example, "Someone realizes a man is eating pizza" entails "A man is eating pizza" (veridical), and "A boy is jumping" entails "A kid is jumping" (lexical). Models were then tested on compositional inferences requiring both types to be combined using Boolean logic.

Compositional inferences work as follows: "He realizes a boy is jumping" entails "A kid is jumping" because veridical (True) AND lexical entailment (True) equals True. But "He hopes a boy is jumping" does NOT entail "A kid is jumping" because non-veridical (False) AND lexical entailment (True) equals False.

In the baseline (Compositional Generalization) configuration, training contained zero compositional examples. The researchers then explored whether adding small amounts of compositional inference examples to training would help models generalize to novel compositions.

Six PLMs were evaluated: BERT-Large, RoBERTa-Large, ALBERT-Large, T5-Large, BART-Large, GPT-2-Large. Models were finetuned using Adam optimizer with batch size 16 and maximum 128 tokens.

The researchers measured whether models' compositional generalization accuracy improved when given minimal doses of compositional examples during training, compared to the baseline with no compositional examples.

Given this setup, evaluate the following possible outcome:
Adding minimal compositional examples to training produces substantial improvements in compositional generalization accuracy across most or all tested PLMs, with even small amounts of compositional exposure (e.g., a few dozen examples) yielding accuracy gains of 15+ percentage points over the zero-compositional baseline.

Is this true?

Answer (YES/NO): YES